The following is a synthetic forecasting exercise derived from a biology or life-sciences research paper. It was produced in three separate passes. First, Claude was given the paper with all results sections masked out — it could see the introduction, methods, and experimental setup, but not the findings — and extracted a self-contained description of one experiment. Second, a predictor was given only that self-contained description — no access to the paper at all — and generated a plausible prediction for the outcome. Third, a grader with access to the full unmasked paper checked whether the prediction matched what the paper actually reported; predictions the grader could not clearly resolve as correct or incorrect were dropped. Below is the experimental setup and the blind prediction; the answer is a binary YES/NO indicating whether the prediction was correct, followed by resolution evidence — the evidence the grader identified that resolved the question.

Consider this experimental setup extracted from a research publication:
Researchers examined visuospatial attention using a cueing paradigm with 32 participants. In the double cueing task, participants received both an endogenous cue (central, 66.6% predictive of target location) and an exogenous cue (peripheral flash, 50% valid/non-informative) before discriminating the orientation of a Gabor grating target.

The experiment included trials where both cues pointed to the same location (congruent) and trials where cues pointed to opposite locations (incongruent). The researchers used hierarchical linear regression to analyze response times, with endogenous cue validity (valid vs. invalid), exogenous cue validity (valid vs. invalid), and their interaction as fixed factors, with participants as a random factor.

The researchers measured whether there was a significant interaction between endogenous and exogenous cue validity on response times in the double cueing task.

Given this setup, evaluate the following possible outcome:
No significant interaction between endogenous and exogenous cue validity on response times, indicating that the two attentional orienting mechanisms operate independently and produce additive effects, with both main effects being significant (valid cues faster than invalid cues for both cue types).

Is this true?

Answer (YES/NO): YES